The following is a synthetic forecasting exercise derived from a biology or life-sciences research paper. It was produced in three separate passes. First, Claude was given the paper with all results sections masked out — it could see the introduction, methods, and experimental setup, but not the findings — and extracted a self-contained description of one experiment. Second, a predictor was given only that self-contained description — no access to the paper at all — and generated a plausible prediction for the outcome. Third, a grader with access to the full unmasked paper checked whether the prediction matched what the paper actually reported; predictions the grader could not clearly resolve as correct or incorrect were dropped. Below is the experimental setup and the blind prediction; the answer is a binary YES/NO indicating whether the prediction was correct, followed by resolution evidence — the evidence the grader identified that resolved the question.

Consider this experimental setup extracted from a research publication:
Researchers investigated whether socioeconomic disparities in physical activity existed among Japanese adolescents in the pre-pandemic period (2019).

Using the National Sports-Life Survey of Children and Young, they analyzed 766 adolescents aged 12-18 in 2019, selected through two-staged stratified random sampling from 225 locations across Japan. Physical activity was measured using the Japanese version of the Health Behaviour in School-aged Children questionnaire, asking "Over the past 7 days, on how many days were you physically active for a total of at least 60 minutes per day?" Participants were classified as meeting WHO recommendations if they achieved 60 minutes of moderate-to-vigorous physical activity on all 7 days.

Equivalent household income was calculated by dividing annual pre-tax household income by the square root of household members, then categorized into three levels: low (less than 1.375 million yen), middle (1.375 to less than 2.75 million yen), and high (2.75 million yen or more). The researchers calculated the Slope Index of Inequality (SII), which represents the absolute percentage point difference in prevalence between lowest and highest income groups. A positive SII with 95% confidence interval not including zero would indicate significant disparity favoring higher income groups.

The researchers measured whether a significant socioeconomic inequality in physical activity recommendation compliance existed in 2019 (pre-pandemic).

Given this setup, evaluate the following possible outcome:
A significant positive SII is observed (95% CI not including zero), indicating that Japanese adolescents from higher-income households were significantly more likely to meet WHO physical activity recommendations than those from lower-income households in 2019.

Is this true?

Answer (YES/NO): NO